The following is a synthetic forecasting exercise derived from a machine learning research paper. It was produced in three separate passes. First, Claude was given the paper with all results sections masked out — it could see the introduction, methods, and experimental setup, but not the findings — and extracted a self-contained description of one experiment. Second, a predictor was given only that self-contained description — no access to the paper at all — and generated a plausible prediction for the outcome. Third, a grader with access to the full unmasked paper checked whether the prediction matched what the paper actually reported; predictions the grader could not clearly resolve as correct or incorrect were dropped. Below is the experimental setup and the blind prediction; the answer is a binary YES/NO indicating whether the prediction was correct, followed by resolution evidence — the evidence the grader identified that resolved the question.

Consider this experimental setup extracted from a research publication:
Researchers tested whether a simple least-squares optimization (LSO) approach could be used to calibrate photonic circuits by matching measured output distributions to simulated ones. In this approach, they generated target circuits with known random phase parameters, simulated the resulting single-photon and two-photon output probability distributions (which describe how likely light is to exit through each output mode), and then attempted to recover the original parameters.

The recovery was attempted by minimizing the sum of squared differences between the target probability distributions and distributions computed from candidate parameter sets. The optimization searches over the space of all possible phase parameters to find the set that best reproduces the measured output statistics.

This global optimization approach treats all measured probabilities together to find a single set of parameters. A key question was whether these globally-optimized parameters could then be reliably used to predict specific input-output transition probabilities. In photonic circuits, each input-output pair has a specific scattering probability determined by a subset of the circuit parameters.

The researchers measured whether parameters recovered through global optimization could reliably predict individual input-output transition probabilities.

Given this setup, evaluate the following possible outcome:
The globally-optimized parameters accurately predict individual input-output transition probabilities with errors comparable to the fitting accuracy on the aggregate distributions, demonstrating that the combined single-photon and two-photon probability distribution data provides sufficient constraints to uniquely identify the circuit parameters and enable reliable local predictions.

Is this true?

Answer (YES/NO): NO